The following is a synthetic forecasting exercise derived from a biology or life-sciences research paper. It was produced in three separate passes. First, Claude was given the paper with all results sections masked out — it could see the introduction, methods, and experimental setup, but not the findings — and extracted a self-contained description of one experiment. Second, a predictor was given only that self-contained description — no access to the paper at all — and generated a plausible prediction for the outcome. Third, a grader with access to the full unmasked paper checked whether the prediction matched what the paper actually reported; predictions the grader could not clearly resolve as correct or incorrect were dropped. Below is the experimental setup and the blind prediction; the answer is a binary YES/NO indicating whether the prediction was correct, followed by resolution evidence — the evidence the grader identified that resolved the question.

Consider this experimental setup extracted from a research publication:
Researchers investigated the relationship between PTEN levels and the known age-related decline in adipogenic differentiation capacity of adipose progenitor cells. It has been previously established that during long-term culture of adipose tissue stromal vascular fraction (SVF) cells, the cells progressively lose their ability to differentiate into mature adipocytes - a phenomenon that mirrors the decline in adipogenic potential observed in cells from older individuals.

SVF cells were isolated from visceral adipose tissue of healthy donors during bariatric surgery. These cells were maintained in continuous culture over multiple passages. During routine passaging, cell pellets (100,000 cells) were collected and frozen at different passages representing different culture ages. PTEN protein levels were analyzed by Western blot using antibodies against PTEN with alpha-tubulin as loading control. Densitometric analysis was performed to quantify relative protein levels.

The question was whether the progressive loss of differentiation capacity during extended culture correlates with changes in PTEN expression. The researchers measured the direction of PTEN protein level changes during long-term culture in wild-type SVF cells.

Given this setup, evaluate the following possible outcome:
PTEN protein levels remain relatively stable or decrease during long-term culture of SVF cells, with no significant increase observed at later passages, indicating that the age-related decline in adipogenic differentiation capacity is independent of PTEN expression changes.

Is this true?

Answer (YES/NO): NO